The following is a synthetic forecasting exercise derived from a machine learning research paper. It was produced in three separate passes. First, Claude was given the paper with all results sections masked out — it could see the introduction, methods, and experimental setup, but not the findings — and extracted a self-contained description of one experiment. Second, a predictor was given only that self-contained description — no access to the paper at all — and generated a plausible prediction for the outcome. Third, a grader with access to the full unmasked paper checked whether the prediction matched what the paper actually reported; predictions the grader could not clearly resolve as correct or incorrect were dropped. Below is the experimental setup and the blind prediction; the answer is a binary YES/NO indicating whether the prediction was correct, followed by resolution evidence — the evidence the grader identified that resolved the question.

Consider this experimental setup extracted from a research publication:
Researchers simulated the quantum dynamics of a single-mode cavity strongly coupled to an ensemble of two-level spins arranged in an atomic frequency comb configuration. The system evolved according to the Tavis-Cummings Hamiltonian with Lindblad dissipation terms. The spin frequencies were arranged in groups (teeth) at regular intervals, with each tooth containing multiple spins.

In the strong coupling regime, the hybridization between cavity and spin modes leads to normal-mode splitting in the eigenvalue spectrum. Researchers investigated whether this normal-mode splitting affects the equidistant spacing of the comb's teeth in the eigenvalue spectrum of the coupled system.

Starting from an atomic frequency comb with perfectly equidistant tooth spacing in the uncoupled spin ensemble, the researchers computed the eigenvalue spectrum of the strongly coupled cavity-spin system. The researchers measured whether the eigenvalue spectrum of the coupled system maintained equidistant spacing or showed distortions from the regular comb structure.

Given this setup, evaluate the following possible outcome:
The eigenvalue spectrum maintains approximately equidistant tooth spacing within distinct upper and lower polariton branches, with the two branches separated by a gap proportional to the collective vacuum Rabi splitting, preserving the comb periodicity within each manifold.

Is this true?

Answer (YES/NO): NO